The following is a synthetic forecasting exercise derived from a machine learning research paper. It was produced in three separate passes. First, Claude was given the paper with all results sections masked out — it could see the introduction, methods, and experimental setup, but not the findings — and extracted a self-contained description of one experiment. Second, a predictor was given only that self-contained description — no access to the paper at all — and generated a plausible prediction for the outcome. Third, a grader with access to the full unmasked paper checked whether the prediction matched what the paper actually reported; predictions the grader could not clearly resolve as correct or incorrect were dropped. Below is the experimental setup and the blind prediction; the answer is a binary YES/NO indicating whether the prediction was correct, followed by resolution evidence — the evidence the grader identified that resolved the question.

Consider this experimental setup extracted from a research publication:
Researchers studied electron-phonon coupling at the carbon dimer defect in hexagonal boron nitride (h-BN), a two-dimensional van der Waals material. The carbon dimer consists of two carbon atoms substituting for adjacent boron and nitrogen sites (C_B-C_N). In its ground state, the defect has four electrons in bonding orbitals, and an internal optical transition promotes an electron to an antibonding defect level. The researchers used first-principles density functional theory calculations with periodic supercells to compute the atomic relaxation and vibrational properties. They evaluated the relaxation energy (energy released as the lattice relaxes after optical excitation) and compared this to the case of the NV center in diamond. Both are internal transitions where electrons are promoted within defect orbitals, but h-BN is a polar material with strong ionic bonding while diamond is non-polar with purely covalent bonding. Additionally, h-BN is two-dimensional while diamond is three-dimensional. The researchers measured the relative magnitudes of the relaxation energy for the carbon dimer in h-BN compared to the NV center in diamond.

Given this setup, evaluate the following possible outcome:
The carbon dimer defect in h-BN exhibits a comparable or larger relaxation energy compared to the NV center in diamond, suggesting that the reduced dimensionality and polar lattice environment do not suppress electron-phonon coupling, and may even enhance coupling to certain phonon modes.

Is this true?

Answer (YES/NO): NO